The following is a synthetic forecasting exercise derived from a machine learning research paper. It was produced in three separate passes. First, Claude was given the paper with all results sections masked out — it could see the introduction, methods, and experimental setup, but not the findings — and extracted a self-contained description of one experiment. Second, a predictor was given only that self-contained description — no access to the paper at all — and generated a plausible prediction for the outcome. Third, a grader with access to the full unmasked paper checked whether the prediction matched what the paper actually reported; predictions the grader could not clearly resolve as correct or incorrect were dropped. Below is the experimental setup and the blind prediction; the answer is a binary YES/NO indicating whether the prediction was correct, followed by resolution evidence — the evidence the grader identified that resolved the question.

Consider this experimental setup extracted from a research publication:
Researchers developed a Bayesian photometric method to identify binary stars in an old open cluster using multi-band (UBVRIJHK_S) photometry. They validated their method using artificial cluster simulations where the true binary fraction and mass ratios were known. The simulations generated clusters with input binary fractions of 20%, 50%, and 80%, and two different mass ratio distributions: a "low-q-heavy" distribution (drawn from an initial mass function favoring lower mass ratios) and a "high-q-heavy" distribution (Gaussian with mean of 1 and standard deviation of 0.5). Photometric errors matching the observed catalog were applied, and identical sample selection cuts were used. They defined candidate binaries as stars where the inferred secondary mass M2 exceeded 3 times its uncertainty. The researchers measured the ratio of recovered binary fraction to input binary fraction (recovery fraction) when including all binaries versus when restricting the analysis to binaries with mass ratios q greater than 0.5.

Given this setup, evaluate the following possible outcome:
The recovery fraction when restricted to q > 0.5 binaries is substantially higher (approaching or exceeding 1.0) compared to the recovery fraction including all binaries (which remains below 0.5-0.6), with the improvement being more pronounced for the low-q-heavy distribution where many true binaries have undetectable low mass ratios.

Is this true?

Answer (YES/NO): NO